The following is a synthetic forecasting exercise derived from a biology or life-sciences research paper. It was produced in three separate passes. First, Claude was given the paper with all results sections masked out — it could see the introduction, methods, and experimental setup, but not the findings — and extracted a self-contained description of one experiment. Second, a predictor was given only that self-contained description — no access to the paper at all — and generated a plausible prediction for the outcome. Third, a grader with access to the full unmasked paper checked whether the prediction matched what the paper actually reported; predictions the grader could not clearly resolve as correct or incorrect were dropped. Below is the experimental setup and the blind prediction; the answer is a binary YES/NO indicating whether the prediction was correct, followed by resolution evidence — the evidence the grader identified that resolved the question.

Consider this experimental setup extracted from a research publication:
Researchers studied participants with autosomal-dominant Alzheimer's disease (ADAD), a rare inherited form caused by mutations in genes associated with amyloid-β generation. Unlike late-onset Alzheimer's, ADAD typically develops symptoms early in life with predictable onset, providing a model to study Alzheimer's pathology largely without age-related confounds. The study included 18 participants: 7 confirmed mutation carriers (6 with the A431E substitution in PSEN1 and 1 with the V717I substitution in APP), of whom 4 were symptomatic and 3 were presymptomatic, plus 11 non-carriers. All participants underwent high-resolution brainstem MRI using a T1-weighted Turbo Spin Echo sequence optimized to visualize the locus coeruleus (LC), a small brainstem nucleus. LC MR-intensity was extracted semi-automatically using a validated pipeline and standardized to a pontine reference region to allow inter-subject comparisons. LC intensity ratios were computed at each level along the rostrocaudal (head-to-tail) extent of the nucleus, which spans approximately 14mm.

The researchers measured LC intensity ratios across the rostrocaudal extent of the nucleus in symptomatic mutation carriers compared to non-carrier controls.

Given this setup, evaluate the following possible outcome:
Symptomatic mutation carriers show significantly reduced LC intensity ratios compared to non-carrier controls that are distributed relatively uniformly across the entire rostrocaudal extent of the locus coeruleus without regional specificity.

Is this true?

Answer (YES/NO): NO